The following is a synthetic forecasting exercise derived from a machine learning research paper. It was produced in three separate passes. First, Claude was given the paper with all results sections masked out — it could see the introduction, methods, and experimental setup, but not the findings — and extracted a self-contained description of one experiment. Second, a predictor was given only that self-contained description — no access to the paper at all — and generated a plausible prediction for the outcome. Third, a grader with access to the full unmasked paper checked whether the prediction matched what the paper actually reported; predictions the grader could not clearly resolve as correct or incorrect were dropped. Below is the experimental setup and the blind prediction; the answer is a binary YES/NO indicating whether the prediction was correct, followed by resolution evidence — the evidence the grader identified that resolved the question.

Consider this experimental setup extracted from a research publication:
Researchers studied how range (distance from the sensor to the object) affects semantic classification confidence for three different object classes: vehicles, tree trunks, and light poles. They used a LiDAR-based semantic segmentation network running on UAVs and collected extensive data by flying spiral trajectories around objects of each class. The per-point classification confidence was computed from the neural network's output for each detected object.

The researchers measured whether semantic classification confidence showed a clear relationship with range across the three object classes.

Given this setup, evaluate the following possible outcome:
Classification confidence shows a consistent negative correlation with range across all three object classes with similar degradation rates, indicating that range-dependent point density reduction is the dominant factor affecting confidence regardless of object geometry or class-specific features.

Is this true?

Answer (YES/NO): NO